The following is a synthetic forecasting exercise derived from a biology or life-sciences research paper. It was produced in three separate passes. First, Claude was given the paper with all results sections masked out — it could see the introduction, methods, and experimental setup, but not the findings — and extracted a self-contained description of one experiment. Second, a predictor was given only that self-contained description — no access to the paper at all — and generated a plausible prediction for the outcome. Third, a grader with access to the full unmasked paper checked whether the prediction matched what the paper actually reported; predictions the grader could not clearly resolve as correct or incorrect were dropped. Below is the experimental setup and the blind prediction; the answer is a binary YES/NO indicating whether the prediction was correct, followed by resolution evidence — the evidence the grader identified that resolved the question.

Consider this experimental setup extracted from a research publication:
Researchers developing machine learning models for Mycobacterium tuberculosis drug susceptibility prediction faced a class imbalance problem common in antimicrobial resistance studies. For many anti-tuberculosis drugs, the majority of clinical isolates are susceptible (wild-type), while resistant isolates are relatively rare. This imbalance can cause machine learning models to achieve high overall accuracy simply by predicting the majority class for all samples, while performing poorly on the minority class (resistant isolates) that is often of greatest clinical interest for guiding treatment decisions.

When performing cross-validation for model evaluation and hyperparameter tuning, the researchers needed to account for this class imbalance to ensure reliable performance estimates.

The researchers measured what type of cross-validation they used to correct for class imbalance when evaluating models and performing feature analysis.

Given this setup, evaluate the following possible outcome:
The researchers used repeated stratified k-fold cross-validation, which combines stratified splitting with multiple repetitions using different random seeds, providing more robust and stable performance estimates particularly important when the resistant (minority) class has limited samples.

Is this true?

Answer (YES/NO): NO